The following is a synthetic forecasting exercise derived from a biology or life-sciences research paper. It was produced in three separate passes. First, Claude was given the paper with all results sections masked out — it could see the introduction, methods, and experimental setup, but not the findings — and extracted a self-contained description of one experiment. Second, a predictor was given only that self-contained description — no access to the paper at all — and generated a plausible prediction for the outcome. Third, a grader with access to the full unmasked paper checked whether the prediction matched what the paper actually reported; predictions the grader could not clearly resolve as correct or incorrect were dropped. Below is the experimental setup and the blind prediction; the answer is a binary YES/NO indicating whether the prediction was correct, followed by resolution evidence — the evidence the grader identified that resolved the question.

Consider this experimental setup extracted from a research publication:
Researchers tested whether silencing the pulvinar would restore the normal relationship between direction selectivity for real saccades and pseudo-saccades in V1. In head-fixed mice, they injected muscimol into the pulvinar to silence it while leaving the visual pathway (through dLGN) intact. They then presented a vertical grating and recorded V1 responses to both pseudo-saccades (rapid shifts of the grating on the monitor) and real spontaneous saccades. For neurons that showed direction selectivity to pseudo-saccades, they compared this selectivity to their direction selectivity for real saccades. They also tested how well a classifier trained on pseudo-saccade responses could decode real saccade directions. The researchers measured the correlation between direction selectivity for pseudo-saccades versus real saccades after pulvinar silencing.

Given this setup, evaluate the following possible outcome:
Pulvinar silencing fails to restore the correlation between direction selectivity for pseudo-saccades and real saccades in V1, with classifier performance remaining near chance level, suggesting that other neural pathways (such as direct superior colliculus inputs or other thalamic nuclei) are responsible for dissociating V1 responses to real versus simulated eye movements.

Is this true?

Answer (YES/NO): NO